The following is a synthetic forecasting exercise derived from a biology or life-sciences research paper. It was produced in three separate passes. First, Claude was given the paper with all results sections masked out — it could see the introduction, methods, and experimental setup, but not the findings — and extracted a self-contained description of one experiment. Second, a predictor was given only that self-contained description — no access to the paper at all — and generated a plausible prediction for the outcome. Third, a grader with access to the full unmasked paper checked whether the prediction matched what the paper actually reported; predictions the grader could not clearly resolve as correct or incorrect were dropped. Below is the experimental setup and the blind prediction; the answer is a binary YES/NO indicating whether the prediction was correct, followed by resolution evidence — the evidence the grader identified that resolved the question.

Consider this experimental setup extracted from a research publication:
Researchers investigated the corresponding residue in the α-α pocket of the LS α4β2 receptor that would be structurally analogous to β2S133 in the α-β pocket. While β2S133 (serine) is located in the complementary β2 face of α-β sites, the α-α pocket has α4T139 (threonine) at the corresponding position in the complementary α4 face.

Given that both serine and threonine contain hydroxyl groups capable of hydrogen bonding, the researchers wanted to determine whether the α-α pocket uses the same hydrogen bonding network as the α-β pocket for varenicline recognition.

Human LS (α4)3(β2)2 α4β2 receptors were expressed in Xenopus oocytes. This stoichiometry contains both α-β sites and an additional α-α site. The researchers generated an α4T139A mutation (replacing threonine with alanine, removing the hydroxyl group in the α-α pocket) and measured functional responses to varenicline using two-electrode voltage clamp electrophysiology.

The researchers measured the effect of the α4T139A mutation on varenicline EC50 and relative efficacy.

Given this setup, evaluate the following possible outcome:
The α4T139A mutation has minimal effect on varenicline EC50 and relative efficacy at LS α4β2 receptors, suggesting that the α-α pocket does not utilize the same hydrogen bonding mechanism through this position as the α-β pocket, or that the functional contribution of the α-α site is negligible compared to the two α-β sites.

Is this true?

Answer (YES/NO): NO